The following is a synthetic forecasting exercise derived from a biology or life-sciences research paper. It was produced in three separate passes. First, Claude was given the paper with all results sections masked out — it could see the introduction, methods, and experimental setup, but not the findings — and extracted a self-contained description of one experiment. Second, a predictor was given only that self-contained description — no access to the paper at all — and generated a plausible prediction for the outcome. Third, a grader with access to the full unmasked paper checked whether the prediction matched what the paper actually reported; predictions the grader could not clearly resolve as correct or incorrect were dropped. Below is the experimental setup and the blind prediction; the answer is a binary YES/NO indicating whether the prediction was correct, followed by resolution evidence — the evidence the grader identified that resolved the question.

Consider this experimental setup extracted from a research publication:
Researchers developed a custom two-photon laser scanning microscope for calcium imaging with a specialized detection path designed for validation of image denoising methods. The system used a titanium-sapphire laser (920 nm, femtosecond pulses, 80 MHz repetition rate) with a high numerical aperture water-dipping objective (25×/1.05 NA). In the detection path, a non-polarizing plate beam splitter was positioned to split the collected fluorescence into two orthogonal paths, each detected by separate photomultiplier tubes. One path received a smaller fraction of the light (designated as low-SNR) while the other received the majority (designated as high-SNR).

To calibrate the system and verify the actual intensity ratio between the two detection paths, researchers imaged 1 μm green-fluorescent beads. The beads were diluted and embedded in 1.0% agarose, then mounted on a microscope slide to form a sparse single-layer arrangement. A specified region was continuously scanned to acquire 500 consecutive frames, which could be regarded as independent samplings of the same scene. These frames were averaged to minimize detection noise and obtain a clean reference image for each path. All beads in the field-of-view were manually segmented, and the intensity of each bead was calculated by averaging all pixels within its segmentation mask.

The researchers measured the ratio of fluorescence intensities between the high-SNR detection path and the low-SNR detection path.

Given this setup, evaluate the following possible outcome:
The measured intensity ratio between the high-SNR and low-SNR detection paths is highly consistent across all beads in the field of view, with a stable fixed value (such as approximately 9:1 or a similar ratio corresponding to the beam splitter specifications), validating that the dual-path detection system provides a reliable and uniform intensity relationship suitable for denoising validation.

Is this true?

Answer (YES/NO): YES